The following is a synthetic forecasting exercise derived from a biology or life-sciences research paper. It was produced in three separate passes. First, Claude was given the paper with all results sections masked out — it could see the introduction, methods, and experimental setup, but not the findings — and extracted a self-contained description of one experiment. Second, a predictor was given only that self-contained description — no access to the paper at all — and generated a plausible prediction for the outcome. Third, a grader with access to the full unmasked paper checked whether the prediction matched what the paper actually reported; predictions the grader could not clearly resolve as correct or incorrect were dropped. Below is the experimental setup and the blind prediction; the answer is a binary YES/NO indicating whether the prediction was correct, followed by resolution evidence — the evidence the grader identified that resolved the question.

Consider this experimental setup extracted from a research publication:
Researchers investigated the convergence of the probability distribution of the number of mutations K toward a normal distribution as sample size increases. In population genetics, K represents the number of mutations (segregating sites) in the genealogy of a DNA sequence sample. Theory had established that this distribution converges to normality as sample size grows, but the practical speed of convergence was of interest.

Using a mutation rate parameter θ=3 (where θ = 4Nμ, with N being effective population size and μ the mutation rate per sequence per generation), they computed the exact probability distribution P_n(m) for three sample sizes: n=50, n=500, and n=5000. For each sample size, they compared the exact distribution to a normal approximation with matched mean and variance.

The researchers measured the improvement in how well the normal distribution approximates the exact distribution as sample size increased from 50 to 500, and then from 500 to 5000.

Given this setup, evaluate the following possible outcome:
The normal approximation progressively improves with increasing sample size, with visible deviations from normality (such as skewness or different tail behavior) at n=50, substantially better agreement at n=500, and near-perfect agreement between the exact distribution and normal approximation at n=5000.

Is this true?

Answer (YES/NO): NO